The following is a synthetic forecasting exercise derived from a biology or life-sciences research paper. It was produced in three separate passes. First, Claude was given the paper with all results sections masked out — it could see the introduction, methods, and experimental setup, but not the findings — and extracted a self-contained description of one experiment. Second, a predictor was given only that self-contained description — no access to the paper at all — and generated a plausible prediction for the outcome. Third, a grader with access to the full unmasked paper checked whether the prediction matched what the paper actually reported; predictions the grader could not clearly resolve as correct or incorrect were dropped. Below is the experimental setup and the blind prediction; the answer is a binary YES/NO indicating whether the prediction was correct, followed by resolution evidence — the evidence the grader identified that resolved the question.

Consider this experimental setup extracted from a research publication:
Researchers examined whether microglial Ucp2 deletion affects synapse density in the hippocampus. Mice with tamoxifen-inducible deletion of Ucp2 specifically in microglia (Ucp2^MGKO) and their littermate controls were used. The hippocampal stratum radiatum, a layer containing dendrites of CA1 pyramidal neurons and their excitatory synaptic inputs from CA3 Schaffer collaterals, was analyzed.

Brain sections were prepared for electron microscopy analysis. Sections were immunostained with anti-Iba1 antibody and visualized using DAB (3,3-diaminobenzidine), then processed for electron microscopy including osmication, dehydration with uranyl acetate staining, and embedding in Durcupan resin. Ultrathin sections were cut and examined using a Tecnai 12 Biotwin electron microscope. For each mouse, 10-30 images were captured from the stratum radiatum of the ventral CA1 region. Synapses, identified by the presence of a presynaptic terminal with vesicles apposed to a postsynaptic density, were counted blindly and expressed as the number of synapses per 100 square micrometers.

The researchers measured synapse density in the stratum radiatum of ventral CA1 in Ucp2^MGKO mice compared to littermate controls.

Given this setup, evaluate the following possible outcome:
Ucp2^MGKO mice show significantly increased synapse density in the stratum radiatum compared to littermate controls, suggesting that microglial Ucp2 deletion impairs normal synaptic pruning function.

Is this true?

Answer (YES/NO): YES